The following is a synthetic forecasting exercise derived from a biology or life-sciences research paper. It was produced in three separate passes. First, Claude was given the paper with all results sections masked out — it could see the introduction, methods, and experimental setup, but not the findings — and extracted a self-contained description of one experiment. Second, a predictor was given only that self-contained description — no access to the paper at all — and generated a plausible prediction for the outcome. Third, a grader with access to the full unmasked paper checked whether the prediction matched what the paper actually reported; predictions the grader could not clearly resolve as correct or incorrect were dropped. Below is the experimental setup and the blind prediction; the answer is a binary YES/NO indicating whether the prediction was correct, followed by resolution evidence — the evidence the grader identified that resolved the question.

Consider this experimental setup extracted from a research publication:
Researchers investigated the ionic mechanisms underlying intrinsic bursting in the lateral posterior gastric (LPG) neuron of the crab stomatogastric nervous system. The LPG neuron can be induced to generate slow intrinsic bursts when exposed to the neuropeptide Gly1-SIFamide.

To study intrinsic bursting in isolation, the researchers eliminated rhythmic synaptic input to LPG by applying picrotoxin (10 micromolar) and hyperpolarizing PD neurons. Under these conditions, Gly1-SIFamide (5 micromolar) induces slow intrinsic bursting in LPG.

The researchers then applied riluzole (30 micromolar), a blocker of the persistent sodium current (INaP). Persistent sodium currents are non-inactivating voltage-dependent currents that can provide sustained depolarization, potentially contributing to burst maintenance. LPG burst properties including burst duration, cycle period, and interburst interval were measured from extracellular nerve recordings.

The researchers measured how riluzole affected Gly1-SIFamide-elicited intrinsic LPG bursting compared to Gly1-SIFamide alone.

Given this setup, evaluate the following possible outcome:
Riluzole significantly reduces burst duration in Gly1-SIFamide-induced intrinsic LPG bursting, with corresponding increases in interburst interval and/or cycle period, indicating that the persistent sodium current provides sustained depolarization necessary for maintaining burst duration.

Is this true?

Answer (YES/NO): NO